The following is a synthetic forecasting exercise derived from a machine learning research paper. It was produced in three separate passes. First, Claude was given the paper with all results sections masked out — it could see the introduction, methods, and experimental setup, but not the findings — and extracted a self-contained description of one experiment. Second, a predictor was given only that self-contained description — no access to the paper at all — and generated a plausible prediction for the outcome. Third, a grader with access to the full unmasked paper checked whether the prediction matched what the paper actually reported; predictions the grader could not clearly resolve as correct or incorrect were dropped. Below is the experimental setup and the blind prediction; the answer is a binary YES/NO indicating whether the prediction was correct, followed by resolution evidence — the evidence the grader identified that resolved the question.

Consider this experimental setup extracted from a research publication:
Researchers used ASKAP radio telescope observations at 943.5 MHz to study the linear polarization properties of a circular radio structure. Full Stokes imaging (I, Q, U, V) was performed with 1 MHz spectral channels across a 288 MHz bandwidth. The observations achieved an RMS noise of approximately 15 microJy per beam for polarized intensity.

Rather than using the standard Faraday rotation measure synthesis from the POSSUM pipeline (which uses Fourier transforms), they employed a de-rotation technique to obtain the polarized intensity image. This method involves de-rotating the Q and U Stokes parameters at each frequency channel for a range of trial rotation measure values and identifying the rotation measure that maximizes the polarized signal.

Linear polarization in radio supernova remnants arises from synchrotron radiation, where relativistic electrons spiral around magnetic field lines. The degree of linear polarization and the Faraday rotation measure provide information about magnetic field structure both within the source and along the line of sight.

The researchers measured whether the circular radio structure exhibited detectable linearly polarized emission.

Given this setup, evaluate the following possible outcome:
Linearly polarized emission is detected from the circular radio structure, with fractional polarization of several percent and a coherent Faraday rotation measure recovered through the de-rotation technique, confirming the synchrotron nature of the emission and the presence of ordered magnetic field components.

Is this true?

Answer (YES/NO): NO